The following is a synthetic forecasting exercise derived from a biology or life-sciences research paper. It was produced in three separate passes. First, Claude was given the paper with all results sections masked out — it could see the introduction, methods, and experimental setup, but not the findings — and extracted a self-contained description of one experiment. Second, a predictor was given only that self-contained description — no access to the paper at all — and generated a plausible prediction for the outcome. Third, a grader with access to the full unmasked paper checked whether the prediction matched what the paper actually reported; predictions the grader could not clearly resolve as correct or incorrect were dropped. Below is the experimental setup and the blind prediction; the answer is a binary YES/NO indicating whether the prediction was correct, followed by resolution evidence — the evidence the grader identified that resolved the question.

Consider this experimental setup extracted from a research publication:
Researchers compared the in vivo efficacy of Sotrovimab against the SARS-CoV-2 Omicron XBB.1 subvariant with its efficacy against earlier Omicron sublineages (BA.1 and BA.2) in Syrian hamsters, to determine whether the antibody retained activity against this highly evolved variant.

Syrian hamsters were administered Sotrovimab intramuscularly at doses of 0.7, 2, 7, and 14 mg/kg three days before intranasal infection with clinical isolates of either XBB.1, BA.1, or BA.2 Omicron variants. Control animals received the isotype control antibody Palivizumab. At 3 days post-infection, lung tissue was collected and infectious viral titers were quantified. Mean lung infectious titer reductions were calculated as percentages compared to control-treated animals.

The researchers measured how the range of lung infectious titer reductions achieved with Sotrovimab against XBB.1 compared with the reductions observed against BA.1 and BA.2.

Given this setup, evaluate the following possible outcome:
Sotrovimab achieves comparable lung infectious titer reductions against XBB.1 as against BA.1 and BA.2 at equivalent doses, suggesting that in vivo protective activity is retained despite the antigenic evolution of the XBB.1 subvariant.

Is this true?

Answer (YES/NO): YES